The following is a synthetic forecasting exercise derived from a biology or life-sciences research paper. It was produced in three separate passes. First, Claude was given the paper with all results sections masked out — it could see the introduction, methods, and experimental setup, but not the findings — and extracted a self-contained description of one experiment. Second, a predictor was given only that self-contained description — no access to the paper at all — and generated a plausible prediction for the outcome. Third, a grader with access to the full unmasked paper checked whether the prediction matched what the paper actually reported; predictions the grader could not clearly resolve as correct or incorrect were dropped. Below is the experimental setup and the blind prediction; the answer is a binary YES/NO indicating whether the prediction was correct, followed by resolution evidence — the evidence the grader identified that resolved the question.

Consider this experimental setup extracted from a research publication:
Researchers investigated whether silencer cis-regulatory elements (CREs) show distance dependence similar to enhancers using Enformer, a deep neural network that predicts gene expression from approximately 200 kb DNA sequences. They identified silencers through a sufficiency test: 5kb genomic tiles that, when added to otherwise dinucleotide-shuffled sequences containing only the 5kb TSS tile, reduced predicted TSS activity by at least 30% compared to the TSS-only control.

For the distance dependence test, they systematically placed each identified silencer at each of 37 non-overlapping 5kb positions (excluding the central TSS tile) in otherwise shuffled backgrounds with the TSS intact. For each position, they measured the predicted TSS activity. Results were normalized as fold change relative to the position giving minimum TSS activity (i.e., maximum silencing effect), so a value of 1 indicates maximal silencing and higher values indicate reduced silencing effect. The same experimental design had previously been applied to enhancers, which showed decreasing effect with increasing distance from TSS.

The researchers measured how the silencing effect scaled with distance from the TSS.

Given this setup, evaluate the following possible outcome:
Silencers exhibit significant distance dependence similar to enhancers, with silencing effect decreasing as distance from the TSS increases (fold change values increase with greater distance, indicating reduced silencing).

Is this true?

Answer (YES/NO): YES